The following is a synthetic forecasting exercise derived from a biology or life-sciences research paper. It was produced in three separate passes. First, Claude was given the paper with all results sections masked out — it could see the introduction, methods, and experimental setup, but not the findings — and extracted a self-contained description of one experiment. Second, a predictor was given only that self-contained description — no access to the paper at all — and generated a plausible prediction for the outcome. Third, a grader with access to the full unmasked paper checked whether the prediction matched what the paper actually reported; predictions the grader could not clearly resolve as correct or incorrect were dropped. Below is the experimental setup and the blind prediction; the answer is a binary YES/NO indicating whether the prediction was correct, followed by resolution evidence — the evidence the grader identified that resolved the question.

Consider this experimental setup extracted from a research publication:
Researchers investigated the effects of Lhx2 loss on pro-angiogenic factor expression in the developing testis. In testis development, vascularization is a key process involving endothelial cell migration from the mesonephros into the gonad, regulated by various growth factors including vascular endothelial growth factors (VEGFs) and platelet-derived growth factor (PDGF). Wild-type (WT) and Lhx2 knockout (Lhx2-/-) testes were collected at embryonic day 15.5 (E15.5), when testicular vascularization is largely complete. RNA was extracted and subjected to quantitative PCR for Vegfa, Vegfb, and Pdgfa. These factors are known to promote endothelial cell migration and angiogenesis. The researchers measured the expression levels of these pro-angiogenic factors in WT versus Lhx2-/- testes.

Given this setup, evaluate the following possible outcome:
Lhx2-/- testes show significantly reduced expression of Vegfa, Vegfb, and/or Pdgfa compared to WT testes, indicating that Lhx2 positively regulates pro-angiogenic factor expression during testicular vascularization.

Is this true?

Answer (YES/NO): NO